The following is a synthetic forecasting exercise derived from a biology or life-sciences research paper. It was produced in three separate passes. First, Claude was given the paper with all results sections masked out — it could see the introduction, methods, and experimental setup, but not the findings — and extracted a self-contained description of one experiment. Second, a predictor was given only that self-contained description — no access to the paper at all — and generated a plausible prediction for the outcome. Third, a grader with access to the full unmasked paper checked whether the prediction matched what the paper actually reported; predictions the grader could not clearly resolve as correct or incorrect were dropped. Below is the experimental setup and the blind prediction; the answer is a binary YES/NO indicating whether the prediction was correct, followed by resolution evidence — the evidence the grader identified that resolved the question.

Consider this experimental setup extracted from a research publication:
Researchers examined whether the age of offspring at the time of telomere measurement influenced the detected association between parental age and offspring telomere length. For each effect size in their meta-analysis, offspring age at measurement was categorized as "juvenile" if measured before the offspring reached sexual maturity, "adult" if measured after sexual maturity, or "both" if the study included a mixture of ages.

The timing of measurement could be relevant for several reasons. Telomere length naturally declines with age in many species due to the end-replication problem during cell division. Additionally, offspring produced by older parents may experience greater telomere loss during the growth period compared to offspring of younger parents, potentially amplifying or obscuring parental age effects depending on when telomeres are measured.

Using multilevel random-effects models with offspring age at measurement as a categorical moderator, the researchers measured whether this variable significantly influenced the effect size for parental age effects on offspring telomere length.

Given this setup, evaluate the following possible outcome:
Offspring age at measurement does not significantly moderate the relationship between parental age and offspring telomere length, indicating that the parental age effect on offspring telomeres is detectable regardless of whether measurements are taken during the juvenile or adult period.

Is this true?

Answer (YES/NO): YES